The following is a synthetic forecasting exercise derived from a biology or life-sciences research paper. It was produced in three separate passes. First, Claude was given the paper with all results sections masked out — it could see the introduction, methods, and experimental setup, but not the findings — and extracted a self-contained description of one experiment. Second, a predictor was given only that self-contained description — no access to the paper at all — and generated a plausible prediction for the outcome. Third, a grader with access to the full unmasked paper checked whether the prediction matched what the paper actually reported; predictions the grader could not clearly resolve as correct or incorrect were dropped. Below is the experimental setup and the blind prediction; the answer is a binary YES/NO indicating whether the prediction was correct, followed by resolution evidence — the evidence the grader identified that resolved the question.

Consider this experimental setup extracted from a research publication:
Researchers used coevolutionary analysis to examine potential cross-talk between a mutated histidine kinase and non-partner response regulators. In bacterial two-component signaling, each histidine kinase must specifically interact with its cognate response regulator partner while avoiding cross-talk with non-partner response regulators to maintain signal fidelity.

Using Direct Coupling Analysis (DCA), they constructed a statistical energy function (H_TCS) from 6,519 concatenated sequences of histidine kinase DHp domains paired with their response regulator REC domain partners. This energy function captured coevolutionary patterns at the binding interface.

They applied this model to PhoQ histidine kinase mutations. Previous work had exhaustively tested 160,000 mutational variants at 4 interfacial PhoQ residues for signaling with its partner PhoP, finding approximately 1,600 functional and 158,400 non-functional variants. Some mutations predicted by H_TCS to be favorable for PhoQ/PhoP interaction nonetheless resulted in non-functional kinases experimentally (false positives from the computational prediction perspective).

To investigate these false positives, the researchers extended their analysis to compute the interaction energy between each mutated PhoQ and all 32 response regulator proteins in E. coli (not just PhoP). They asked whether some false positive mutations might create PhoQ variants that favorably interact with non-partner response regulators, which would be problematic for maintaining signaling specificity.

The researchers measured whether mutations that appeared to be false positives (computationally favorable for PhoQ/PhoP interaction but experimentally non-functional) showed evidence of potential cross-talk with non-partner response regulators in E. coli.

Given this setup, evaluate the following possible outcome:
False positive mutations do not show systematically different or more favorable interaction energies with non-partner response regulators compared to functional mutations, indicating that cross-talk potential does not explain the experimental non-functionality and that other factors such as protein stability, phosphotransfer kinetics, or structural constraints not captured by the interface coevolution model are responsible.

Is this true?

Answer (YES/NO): NO